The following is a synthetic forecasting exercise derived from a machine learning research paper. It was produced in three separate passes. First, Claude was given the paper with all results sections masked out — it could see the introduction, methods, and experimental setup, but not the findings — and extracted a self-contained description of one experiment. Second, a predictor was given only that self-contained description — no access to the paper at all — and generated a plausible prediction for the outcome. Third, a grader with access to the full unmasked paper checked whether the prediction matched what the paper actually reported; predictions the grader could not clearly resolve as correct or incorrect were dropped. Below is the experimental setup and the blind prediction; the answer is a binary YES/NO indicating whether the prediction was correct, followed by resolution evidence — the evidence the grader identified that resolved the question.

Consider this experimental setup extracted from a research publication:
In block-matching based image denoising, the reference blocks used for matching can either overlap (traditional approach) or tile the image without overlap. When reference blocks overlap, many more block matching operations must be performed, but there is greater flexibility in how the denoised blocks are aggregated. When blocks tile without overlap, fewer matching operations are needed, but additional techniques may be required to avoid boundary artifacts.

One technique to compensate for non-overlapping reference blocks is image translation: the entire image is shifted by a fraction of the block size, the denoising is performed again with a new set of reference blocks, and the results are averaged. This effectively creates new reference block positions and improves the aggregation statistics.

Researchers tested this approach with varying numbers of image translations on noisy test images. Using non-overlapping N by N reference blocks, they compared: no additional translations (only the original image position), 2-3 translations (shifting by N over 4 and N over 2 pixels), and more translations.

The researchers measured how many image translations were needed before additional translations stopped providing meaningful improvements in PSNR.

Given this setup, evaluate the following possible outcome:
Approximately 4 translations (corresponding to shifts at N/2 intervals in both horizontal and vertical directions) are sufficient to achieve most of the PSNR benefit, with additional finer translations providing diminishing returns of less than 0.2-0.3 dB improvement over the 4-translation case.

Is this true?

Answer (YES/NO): NO